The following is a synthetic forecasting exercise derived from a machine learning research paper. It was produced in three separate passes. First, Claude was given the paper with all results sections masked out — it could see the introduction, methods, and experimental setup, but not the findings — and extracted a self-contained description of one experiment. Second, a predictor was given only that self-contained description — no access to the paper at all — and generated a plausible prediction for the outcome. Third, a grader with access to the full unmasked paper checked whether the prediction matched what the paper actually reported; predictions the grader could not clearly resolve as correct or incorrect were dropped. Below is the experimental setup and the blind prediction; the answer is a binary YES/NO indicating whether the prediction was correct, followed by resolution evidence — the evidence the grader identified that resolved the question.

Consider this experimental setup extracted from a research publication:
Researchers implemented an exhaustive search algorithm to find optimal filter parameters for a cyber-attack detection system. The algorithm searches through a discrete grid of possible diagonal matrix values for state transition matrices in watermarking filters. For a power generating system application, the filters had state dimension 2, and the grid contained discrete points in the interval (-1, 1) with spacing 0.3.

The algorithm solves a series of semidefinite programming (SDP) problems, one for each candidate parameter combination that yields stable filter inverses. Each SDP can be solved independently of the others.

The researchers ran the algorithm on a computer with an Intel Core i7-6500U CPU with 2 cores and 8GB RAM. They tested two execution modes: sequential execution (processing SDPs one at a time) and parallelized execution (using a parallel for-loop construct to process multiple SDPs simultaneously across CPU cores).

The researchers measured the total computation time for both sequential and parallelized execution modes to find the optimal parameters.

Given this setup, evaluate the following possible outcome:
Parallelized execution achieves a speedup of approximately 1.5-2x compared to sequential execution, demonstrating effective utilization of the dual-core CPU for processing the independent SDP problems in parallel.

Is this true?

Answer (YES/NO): NO